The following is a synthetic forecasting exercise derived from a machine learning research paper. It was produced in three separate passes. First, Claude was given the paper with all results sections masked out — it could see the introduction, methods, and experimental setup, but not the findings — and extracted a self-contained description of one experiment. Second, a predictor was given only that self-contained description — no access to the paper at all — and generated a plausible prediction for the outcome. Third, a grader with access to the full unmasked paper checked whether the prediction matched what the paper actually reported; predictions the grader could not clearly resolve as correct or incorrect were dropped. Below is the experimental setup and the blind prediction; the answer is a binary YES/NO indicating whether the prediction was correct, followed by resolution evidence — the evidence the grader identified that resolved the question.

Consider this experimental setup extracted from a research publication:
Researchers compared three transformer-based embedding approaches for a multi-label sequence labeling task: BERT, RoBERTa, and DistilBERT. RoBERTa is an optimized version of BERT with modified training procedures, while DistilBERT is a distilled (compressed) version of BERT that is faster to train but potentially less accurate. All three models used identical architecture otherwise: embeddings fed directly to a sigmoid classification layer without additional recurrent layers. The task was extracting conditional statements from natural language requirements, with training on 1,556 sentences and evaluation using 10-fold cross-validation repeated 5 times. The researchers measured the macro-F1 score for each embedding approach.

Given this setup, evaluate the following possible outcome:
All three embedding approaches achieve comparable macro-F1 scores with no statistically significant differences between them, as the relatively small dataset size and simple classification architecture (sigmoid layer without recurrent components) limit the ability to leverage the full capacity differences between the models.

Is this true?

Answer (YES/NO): NO